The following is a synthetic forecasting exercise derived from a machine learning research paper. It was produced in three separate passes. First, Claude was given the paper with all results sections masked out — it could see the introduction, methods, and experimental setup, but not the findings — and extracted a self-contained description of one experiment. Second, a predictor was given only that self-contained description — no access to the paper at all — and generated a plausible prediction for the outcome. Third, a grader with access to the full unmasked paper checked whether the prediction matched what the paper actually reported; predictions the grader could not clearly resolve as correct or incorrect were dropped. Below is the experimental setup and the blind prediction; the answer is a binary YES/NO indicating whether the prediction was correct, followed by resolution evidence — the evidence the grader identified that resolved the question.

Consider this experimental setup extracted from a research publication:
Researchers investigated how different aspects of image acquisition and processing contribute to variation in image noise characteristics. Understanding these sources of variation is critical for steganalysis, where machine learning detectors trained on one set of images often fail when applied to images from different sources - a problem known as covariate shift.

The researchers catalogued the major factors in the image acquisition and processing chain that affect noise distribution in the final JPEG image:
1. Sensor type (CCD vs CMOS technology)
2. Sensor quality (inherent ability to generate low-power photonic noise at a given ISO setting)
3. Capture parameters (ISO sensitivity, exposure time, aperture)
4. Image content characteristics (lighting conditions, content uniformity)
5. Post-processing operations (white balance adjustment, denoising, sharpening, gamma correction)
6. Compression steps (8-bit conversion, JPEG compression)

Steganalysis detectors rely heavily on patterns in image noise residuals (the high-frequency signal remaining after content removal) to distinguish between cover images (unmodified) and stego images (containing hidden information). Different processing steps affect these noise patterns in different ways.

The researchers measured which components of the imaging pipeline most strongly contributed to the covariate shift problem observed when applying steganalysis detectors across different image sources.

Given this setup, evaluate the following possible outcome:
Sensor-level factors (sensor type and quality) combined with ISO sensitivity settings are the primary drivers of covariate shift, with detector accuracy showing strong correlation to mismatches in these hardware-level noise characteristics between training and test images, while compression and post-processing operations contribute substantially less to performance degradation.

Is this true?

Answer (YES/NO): NO